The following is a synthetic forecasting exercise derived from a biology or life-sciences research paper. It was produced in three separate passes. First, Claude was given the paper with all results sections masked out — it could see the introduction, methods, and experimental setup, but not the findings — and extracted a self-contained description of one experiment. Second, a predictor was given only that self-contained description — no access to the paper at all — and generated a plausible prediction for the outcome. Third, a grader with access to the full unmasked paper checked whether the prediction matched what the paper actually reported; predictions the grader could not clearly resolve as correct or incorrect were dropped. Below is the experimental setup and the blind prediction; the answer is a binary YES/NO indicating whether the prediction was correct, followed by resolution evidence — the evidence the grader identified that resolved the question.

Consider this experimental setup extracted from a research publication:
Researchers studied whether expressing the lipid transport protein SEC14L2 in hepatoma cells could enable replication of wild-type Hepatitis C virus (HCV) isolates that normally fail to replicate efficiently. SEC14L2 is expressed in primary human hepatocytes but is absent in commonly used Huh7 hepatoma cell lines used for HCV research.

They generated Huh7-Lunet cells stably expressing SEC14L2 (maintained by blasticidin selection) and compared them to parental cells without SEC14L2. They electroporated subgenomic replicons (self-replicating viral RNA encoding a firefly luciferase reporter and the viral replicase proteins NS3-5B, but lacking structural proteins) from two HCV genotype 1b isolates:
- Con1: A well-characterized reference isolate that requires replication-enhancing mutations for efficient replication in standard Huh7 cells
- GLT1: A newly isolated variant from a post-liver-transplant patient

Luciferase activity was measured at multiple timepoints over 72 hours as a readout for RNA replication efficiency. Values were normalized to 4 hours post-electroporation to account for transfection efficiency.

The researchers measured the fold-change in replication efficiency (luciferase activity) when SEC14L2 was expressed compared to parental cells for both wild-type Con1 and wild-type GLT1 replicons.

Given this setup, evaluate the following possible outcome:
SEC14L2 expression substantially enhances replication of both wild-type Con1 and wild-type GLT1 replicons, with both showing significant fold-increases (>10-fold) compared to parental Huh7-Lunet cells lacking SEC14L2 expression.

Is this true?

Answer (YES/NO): YES